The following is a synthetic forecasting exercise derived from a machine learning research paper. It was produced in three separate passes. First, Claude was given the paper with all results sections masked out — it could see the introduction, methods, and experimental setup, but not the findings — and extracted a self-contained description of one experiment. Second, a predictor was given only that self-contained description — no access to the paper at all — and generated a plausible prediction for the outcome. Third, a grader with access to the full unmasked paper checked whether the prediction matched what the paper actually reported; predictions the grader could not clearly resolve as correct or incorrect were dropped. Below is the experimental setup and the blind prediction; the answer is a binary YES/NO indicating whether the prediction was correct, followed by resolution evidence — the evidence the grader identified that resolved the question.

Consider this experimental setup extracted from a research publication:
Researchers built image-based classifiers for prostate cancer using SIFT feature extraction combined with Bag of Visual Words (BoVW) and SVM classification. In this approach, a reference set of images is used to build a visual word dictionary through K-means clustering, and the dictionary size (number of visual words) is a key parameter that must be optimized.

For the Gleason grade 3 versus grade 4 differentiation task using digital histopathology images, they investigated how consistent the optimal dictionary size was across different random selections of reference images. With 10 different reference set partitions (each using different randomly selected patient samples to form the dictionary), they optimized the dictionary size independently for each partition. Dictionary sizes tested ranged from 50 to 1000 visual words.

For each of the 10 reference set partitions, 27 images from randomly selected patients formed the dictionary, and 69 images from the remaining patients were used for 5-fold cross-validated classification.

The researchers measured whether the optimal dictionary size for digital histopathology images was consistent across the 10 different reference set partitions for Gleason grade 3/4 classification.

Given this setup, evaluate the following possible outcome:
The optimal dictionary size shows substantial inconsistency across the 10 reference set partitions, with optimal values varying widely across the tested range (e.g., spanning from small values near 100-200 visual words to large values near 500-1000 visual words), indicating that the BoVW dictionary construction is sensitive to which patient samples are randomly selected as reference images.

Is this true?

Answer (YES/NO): YES